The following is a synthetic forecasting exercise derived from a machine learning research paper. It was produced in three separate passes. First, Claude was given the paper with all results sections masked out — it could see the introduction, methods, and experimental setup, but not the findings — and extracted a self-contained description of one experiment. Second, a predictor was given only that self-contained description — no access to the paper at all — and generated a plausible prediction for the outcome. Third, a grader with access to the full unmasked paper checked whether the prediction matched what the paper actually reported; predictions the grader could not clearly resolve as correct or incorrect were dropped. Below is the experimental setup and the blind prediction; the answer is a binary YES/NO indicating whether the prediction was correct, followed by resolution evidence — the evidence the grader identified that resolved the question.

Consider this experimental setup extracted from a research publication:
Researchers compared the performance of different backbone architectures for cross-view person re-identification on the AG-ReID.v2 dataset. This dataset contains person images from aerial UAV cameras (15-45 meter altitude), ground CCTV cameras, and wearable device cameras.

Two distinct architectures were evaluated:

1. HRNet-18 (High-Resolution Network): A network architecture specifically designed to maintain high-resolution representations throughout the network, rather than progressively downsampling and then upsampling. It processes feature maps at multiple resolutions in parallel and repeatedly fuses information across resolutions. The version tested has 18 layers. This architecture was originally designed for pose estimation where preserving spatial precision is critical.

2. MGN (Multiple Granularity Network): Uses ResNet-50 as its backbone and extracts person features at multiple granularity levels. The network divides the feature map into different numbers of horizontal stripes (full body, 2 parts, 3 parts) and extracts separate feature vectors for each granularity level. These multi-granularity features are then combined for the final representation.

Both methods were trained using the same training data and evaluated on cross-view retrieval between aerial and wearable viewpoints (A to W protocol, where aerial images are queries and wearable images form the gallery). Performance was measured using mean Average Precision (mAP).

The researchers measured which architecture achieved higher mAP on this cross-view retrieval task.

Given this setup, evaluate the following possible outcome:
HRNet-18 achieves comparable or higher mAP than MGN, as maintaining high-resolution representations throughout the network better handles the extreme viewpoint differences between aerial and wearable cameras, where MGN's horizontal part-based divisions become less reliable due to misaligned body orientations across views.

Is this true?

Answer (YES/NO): NO